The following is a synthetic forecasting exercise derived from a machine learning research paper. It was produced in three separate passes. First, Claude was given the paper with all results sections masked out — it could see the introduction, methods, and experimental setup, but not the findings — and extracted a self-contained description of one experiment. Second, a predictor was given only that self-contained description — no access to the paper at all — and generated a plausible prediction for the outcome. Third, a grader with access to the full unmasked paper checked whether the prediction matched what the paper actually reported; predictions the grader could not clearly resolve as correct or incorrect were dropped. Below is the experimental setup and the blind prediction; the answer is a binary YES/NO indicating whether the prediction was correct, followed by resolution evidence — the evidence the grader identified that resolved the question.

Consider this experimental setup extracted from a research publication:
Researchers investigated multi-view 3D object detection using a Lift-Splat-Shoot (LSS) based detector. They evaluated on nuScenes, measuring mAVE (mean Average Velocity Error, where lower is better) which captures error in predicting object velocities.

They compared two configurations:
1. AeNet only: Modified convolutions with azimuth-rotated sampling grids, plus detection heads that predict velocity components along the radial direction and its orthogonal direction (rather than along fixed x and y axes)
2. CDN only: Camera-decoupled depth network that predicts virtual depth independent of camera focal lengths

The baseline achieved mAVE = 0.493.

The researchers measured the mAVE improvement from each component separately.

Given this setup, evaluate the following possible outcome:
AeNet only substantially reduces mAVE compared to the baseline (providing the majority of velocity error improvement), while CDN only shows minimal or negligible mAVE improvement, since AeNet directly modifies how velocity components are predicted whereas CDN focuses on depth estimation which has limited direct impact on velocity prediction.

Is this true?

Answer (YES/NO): YES